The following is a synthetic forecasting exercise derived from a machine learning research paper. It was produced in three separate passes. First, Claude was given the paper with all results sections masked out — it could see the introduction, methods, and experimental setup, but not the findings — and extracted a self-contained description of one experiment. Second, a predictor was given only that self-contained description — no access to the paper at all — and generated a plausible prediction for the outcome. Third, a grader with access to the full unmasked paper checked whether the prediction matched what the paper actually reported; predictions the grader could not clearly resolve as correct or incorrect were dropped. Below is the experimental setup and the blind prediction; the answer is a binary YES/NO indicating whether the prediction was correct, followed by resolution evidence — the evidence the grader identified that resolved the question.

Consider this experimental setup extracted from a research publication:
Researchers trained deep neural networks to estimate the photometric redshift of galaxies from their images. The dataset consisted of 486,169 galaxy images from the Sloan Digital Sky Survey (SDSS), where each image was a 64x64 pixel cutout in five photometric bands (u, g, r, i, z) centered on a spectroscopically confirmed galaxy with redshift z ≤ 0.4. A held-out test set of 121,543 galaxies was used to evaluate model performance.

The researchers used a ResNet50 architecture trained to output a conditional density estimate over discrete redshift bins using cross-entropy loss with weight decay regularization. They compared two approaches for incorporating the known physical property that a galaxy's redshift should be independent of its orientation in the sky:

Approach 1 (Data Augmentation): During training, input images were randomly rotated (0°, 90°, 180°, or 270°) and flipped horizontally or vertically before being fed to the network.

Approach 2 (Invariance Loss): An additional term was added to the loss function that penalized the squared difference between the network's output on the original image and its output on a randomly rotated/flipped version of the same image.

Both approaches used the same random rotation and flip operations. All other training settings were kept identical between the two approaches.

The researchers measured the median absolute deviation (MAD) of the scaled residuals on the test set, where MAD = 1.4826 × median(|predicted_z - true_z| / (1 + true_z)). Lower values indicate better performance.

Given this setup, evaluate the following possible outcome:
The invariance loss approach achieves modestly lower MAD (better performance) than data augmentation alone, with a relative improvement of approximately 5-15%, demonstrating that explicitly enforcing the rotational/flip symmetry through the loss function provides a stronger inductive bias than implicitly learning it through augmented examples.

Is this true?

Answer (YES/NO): NO